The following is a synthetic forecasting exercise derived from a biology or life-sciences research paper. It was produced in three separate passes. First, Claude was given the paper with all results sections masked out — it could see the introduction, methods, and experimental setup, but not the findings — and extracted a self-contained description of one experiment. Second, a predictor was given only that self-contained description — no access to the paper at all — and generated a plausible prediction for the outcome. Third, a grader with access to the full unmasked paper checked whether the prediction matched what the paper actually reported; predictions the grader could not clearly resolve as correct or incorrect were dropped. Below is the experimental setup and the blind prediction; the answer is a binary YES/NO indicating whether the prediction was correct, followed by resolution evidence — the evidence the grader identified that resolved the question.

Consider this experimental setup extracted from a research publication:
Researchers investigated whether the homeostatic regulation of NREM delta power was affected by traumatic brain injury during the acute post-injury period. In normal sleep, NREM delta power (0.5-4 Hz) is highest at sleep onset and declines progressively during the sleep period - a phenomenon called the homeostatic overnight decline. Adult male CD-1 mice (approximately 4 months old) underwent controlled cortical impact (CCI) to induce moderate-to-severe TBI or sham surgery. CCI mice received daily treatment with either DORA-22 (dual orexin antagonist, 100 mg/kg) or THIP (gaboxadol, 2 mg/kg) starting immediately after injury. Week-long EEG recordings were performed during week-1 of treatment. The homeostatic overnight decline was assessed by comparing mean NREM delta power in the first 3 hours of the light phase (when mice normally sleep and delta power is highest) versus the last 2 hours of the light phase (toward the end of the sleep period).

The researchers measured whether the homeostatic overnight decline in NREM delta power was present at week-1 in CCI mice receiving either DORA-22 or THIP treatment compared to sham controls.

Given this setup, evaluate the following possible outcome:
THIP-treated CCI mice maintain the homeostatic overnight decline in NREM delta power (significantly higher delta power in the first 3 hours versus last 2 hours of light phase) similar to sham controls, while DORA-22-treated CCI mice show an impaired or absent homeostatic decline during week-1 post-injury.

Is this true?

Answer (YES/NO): NO